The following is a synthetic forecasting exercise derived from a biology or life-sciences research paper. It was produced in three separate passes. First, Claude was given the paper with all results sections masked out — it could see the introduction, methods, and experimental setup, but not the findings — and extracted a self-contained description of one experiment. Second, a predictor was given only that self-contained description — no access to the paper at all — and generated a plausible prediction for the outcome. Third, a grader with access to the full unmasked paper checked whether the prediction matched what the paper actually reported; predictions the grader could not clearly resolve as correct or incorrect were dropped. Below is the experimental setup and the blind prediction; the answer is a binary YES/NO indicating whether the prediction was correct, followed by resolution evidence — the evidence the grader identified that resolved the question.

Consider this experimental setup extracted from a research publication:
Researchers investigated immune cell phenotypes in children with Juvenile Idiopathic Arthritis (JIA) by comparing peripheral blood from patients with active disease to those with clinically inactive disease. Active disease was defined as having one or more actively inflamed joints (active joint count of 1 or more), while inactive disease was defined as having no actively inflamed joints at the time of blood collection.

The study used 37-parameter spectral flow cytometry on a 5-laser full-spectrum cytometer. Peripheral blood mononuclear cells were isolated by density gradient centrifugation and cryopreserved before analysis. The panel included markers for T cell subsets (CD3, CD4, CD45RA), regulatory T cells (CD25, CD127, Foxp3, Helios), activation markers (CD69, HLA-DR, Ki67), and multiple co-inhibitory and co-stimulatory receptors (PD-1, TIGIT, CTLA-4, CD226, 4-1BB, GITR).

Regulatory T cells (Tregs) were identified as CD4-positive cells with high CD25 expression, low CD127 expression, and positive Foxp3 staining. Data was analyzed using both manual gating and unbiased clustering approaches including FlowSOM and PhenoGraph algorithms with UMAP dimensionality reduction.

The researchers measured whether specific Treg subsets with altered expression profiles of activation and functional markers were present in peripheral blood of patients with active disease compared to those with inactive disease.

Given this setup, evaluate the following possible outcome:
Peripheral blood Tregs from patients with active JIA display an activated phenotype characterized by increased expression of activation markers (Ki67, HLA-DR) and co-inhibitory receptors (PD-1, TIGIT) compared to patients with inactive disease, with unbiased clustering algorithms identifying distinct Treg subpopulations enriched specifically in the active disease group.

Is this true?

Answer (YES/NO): NO